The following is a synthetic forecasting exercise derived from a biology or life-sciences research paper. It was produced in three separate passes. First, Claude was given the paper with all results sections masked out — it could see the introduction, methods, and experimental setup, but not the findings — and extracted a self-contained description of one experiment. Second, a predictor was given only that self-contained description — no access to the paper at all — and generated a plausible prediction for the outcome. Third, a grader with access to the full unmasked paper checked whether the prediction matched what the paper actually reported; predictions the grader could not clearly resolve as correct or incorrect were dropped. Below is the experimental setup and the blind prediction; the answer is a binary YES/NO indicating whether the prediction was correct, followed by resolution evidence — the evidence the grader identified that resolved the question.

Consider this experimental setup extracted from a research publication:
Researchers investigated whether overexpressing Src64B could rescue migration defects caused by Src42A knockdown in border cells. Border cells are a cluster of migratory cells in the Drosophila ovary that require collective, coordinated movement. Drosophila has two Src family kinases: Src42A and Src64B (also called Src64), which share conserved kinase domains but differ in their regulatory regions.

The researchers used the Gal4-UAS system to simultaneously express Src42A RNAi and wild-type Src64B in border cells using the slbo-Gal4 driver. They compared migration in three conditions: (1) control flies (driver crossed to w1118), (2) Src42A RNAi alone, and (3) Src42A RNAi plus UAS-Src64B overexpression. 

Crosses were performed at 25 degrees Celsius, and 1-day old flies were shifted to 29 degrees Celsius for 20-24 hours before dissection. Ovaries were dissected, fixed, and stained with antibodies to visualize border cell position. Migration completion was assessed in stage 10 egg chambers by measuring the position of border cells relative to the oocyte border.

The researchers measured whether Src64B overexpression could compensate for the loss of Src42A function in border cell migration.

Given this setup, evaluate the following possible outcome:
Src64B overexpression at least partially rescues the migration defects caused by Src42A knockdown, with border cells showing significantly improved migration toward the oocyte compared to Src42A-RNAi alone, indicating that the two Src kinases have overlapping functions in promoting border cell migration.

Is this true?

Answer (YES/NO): NO